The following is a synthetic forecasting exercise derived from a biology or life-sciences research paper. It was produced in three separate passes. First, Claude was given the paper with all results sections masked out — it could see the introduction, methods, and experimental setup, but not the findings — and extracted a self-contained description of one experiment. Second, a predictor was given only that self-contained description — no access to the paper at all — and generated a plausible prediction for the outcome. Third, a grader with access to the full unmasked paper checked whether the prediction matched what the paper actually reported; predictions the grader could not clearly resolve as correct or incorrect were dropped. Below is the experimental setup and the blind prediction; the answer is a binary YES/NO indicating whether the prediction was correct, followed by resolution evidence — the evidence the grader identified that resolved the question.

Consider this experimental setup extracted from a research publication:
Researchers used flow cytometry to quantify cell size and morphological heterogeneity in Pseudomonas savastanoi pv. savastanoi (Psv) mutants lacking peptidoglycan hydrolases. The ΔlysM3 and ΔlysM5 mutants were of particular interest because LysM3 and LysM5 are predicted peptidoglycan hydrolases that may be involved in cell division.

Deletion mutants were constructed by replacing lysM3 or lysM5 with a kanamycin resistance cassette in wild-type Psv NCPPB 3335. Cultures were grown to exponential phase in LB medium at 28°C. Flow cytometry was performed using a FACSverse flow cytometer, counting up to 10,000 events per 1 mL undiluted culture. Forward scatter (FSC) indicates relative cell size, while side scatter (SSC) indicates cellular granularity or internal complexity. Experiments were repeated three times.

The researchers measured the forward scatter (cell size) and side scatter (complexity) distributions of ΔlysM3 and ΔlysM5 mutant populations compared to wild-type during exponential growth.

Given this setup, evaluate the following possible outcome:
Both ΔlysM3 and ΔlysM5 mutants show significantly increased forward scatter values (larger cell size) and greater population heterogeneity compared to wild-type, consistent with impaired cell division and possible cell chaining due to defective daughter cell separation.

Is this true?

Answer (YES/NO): NO